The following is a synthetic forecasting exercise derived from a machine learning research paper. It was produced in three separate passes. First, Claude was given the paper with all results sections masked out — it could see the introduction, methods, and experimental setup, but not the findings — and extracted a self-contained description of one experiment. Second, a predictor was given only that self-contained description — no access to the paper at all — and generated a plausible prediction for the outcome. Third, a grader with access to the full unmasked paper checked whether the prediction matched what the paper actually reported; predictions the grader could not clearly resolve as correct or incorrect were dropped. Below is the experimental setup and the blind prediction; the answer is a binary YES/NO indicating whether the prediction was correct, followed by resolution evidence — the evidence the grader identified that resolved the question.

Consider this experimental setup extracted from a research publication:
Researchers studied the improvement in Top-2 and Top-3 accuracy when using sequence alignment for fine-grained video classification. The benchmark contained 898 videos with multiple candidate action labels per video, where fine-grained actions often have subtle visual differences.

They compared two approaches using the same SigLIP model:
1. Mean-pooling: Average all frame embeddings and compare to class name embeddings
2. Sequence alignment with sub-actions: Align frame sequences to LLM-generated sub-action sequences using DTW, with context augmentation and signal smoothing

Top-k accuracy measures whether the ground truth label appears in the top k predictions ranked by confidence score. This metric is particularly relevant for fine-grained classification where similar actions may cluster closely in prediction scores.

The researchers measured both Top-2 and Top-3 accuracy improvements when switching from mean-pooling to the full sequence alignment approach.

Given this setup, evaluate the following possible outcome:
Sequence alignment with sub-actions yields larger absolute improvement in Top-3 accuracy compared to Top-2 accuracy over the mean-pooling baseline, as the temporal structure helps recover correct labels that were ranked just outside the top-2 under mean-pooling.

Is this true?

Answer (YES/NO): NO